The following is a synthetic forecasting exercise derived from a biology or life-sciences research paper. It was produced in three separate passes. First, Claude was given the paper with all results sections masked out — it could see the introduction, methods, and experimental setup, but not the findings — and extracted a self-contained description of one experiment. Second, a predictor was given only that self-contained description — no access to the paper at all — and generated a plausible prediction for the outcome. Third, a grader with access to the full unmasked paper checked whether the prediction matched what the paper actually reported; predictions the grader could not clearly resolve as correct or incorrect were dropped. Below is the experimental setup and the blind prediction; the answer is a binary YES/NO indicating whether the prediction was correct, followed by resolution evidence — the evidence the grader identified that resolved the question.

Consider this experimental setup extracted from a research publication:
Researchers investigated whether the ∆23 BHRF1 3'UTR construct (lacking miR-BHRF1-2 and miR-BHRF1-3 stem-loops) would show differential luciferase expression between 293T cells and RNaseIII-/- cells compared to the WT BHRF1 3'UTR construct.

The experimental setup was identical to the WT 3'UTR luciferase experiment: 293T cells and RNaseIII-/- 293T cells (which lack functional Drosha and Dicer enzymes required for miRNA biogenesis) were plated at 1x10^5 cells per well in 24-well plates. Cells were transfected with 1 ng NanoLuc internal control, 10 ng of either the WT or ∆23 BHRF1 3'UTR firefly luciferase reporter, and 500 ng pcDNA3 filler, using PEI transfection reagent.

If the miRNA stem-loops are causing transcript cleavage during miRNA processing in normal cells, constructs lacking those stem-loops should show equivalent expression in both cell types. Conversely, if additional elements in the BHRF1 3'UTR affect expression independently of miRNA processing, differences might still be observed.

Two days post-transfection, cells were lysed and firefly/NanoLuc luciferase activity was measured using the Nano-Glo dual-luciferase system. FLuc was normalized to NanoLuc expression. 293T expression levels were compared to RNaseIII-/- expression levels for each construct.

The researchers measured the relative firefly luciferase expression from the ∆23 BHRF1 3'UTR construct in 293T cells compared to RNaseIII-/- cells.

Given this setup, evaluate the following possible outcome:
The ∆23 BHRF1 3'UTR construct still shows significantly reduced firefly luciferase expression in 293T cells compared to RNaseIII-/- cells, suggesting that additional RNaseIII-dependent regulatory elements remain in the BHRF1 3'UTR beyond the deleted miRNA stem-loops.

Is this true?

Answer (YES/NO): NO